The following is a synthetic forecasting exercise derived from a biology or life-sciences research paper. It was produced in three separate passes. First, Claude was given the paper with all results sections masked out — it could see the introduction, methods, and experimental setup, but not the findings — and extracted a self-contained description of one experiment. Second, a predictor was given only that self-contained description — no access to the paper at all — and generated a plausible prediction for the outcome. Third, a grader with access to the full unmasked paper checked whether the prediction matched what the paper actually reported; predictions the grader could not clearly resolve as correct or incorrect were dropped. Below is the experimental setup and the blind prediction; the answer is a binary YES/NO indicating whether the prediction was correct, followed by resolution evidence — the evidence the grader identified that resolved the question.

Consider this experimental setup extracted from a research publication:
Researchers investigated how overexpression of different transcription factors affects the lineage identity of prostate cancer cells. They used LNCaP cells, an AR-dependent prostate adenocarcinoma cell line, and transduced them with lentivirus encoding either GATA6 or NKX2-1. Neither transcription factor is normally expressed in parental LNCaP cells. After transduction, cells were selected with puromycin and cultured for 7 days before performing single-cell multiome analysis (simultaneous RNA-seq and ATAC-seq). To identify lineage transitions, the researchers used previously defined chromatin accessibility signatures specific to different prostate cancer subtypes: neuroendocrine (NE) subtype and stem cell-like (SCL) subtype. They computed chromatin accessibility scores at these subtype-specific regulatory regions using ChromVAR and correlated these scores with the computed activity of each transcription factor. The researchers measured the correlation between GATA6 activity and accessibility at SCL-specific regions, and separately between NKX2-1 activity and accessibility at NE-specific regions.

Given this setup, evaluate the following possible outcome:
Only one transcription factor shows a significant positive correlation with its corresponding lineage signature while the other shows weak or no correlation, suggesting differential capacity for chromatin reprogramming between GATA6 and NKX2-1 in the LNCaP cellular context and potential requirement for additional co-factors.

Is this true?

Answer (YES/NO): NO